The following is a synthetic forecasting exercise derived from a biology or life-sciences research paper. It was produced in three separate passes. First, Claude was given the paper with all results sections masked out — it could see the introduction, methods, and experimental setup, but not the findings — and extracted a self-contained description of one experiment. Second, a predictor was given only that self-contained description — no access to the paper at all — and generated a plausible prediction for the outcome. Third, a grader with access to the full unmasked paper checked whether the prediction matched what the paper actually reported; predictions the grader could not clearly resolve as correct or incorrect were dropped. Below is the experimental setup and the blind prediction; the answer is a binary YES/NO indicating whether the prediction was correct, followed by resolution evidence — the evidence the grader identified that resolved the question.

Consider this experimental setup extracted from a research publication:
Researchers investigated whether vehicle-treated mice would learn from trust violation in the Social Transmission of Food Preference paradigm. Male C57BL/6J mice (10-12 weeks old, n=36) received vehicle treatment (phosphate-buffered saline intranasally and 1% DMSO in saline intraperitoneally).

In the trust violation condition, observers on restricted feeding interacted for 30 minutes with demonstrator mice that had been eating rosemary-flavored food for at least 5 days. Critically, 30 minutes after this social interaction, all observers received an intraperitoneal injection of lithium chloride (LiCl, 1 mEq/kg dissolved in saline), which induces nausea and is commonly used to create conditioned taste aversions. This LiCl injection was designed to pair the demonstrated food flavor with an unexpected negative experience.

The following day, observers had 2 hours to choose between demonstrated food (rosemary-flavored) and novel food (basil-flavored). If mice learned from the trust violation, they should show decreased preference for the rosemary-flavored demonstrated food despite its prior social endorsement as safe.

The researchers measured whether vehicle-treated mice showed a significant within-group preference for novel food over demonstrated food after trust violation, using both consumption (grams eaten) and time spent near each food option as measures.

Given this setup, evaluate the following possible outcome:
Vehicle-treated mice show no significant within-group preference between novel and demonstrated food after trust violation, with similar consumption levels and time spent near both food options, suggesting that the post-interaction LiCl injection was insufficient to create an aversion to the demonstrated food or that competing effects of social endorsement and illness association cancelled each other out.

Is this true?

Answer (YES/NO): NO